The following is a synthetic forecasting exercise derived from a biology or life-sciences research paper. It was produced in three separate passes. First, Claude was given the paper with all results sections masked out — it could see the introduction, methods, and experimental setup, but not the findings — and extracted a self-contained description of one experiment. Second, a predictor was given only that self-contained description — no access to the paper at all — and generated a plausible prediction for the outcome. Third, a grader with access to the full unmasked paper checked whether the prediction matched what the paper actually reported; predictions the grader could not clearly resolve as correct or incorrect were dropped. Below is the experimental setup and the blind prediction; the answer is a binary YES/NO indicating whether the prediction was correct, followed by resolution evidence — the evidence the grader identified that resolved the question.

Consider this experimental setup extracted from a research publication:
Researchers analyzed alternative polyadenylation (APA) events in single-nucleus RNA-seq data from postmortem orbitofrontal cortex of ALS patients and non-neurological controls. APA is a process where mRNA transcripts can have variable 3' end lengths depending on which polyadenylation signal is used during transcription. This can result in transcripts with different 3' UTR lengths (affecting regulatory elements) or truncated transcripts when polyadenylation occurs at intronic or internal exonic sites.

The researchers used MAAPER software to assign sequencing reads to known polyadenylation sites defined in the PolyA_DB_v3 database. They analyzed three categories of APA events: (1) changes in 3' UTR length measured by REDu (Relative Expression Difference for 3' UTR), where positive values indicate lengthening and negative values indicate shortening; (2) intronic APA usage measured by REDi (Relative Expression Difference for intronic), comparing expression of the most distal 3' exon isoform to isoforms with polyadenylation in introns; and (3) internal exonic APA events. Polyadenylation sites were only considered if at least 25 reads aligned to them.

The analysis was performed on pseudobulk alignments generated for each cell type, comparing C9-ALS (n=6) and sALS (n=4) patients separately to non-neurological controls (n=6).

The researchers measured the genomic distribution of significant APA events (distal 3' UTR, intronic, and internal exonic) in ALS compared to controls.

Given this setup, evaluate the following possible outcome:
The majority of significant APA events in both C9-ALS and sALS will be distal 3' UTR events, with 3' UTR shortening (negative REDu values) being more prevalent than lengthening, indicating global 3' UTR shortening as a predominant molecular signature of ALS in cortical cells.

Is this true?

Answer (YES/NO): NO